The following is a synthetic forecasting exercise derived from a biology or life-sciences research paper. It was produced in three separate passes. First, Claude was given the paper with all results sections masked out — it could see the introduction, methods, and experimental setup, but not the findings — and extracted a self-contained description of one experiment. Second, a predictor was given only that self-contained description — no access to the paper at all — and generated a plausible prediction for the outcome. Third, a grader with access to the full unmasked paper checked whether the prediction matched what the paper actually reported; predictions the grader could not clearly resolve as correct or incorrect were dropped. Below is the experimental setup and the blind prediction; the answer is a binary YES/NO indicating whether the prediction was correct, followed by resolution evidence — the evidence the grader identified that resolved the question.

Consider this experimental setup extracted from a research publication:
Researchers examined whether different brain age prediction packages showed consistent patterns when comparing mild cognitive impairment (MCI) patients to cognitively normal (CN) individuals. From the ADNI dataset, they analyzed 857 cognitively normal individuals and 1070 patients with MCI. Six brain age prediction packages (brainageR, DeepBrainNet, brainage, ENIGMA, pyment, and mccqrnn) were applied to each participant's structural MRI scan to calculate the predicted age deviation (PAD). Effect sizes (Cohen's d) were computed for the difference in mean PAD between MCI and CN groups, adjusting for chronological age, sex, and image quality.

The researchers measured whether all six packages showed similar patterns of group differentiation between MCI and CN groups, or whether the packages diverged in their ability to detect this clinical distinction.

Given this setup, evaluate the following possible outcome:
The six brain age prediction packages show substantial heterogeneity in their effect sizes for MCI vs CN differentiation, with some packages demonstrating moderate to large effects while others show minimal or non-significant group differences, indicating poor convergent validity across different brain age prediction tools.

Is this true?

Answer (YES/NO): NO